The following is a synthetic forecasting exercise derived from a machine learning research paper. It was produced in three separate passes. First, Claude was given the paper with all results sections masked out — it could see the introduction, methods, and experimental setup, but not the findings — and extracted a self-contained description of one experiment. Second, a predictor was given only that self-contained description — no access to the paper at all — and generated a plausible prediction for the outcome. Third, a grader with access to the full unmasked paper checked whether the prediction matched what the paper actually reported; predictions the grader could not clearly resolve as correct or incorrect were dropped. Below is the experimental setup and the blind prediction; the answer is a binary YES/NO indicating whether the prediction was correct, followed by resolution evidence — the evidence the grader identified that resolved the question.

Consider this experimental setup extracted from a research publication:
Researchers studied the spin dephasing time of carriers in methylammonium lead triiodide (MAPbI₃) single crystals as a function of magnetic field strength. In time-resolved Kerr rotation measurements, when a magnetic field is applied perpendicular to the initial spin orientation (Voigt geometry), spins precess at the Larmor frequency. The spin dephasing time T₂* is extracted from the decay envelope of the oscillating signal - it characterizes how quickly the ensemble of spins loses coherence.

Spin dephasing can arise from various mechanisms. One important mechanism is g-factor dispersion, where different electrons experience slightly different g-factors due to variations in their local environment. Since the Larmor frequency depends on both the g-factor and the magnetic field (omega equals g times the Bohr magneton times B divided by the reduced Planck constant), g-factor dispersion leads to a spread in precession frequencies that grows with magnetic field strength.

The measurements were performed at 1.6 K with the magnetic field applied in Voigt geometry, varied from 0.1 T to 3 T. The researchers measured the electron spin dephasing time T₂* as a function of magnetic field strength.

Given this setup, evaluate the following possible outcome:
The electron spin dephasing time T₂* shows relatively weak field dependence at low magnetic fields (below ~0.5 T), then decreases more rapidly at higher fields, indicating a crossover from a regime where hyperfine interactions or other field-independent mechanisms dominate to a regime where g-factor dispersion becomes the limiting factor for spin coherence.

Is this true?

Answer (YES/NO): NO